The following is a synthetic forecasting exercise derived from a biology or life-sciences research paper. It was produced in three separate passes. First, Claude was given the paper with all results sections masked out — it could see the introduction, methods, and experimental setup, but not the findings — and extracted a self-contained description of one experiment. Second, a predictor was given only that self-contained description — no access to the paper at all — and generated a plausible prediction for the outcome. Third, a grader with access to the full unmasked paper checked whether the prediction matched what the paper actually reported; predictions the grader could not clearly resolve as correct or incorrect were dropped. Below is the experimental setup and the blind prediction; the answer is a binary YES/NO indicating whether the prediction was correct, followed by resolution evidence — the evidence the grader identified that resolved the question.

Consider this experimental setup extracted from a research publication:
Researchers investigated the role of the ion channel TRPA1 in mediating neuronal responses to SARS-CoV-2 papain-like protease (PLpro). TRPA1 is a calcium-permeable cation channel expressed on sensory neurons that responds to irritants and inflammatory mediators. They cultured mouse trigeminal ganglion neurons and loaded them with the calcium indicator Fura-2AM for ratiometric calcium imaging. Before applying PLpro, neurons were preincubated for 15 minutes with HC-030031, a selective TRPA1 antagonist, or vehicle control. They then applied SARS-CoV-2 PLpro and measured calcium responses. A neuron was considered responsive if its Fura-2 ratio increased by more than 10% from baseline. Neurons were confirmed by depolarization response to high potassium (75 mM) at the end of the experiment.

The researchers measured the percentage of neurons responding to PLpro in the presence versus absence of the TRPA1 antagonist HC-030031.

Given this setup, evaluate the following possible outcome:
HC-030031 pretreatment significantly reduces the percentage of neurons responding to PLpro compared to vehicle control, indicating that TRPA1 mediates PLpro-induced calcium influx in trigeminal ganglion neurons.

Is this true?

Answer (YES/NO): YES